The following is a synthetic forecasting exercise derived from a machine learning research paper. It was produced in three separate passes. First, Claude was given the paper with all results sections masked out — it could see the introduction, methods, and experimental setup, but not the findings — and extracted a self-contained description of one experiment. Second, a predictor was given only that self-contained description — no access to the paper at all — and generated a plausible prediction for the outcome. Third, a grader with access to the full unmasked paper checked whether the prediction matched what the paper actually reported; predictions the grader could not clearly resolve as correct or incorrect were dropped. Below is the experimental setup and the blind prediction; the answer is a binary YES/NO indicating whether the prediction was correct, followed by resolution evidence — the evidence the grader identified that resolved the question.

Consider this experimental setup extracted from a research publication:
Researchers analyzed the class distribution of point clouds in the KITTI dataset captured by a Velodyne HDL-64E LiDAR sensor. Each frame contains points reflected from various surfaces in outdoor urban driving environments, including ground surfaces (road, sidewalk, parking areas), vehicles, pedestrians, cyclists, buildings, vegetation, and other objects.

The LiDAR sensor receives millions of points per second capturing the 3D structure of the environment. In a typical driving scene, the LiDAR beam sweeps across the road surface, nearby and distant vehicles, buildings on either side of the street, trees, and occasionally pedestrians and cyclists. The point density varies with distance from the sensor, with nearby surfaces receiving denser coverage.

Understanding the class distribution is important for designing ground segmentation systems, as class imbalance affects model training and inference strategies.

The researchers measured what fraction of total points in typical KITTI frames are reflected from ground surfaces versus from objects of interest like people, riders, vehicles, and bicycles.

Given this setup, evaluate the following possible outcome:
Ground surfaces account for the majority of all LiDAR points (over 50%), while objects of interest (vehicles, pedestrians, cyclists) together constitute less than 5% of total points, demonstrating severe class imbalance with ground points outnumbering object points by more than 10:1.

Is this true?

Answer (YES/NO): NO